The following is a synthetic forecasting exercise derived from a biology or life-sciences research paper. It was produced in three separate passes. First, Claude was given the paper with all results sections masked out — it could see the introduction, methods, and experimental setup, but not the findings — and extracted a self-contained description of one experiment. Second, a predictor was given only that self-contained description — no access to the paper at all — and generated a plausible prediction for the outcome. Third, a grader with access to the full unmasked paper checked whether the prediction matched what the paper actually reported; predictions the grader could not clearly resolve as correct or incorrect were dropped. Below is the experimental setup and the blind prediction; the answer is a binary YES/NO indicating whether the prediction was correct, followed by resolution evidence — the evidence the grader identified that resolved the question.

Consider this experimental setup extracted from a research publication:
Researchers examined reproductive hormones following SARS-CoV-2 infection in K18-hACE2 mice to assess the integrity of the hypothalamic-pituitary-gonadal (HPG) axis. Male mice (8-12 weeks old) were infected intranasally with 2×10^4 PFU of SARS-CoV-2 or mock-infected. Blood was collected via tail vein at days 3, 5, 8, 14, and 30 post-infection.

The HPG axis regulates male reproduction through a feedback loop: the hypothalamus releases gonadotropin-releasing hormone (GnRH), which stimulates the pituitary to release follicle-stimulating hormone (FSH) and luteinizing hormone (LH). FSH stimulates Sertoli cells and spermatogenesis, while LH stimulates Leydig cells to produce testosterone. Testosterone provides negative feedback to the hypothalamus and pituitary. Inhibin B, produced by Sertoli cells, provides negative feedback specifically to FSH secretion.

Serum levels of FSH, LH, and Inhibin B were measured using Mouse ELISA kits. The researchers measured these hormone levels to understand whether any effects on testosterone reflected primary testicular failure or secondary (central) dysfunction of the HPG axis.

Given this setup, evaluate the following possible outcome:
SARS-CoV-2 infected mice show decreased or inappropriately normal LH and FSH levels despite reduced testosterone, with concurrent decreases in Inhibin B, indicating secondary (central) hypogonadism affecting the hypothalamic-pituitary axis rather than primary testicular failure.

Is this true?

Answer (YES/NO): NO